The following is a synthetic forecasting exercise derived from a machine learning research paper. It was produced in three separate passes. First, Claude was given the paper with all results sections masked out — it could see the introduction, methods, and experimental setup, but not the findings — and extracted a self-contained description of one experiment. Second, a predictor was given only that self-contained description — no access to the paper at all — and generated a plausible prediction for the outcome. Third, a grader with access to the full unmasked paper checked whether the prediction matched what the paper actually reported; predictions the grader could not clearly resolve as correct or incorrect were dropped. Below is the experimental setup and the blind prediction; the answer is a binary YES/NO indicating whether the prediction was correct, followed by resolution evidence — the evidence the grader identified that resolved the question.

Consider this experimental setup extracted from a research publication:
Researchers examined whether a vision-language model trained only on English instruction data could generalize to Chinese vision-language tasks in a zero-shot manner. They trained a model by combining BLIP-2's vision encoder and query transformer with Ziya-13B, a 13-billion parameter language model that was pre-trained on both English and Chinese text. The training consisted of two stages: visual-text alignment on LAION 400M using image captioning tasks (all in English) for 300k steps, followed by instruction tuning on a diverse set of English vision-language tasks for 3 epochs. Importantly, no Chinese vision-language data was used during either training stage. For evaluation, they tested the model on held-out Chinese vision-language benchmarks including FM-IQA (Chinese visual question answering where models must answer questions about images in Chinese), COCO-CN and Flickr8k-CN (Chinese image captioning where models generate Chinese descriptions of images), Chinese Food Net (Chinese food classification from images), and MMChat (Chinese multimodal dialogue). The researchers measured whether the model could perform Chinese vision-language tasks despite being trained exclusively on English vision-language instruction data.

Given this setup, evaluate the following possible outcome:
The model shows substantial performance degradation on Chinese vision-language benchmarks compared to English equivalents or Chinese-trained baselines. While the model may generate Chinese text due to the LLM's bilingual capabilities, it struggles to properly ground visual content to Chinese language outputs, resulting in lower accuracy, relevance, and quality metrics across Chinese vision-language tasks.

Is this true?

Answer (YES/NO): NO